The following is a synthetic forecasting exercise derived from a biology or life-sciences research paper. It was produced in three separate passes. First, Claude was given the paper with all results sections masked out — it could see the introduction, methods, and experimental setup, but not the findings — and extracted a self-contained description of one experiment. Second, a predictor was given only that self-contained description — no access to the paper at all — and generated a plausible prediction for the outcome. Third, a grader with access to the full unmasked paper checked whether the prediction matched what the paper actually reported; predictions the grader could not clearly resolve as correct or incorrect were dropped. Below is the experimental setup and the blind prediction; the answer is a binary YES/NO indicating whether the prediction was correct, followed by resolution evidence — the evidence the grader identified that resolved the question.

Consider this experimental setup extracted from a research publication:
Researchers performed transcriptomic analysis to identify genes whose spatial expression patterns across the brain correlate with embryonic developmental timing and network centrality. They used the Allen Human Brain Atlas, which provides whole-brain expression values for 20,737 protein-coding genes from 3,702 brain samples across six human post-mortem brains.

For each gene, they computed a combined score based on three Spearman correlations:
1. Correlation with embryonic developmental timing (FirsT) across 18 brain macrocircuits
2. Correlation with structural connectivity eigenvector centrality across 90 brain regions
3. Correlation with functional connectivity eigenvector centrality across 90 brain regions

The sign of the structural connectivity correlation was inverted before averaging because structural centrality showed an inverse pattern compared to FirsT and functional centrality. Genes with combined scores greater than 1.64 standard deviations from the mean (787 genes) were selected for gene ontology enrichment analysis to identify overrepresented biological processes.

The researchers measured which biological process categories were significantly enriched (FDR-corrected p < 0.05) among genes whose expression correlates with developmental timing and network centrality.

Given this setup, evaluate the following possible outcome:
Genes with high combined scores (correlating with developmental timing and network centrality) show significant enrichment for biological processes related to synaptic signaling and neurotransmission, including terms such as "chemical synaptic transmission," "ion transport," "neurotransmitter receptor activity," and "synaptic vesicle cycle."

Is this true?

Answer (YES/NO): YES